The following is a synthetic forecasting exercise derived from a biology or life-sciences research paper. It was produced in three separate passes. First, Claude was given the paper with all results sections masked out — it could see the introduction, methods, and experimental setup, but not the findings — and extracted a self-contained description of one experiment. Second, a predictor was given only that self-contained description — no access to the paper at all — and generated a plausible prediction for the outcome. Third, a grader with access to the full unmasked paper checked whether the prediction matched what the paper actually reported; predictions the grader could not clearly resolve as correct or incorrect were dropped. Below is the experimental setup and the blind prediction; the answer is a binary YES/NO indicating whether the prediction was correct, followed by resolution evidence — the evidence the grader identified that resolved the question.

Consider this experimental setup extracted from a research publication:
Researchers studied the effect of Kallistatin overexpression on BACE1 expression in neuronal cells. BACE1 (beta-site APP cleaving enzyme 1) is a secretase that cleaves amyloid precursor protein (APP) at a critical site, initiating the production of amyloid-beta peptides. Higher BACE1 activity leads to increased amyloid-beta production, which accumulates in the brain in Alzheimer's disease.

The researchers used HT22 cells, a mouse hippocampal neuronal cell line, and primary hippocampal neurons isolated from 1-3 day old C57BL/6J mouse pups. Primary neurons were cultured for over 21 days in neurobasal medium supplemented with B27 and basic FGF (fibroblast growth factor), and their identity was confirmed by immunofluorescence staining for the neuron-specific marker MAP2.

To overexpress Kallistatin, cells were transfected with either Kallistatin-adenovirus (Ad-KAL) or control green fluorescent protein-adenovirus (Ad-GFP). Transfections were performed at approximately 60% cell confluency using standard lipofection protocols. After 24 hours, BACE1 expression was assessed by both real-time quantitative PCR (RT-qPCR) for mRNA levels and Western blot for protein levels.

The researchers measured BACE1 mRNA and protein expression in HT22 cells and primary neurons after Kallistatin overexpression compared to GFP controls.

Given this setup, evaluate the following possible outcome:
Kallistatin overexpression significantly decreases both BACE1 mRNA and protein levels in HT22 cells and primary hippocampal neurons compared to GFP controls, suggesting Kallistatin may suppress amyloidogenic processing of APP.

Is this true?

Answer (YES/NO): NO